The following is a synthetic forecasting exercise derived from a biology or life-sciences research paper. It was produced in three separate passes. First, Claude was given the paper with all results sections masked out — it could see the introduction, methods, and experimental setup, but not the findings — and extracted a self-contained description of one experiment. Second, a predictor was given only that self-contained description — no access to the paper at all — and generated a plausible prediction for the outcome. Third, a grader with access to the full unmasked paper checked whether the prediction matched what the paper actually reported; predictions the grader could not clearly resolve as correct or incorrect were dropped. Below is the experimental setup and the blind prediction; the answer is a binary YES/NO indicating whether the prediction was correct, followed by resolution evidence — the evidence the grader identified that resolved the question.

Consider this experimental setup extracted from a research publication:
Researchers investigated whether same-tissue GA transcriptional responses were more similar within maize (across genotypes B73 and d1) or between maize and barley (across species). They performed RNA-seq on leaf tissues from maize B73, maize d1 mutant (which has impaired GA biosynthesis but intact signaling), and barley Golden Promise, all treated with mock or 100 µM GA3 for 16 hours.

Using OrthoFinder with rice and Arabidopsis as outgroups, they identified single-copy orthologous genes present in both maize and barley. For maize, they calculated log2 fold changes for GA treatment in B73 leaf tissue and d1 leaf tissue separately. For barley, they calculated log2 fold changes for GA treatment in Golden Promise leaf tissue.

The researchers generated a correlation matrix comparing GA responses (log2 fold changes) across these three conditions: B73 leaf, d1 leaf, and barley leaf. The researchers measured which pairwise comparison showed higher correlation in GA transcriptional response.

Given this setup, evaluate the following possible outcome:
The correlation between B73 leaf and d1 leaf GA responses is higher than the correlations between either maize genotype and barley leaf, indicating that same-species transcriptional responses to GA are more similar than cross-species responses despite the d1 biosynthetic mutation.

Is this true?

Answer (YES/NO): YES